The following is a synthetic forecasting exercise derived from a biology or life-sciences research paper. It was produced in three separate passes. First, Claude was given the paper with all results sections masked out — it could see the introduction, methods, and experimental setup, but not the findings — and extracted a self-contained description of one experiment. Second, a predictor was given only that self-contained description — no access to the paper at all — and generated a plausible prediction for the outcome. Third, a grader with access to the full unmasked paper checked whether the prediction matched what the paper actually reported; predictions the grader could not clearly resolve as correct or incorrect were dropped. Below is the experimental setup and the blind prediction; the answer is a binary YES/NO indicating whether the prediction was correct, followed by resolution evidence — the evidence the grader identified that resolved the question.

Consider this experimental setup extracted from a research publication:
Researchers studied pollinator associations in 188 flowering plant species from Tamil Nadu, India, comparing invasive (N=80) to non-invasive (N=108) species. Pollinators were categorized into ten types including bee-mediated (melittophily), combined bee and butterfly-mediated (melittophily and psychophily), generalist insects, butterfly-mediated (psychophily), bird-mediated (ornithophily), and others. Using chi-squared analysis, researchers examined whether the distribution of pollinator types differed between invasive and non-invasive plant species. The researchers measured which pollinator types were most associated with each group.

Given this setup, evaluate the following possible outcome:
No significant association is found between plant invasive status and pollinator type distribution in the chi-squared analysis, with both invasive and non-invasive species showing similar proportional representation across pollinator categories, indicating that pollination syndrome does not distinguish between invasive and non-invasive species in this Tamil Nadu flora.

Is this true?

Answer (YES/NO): NO